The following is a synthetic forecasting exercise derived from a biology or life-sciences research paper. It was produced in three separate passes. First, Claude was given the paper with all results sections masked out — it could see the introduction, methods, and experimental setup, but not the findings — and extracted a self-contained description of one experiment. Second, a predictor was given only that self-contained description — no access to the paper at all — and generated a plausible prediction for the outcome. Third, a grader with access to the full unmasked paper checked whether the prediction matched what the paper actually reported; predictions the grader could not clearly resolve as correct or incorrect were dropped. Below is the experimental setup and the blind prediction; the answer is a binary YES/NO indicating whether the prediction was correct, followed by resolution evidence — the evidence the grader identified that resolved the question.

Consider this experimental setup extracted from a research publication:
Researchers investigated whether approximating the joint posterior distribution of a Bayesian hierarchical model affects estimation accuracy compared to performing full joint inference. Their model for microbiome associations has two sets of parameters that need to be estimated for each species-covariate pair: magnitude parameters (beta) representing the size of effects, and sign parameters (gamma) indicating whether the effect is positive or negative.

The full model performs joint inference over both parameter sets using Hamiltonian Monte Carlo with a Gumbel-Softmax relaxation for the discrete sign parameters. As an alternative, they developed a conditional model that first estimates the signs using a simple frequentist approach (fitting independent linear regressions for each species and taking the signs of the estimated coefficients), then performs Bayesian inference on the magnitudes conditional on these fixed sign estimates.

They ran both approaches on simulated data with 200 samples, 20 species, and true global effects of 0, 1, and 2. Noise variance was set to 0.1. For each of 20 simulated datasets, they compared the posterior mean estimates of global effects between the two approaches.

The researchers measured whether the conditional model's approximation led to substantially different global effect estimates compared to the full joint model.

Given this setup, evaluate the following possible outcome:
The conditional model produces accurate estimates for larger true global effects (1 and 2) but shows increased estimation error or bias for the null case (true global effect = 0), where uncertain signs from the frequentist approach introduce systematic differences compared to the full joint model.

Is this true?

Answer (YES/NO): NO